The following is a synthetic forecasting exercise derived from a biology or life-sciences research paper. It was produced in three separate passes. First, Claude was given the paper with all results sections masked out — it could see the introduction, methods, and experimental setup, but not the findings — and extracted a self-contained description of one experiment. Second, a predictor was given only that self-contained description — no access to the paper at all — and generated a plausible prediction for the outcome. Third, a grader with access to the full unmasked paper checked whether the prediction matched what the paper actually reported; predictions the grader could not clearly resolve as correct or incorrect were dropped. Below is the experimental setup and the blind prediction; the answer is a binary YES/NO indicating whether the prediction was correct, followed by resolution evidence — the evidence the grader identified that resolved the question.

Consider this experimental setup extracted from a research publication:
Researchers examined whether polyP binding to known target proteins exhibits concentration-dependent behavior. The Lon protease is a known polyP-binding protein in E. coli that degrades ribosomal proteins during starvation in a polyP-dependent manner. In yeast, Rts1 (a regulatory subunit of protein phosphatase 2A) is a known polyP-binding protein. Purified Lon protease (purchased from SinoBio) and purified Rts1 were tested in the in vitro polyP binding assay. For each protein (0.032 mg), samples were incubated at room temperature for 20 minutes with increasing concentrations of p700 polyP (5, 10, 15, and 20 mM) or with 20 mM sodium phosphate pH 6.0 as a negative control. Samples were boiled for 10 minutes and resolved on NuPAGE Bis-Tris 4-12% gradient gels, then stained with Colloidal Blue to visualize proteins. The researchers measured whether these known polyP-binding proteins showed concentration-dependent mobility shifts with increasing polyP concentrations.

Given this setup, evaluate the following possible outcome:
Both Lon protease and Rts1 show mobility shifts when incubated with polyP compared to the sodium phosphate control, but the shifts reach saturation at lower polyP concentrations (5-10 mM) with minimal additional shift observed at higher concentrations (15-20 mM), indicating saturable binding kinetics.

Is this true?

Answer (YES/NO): NO